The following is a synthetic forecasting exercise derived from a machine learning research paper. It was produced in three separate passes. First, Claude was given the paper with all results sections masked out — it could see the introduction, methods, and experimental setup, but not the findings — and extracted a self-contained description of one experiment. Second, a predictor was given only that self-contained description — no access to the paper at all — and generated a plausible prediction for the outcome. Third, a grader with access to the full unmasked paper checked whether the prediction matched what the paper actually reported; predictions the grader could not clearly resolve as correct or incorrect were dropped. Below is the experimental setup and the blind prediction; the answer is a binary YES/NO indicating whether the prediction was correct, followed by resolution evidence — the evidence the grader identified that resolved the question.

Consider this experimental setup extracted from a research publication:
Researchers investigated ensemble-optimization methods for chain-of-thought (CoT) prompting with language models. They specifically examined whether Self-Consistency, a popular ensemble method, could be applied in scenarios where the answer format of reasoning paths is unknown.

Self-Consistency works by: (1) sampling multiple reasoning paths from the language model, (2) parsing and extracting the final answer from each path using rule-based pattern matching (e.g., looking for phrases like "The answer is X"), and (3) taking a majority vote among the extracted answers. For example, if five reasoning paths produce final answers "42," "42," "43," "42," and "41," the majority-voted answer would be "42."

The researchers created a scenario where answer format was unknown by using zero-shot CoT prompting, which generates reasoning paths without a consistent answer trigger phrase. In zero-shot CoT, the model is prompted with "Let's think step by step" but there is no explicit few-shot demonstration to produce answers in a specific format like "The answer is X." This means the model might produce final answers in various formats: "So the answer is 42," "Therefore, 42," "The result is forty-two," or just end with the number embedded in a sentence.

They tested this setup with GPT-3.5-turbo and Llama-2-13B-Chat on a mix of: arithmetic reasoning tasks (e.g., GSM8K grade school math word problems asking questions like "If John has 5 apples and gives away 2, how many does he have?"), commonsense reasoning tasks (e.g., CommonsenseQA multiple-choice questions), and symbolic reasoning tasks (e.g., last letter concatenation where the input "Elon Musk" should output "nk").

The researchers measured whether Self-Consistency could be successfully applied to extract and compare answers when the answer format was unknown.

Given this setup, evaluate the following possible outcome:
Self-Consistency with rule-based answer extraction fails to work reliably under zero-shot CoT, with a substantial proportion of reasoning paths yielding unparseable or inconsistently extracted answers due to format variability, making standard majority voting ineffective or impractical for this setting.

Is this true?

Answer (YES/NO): YES